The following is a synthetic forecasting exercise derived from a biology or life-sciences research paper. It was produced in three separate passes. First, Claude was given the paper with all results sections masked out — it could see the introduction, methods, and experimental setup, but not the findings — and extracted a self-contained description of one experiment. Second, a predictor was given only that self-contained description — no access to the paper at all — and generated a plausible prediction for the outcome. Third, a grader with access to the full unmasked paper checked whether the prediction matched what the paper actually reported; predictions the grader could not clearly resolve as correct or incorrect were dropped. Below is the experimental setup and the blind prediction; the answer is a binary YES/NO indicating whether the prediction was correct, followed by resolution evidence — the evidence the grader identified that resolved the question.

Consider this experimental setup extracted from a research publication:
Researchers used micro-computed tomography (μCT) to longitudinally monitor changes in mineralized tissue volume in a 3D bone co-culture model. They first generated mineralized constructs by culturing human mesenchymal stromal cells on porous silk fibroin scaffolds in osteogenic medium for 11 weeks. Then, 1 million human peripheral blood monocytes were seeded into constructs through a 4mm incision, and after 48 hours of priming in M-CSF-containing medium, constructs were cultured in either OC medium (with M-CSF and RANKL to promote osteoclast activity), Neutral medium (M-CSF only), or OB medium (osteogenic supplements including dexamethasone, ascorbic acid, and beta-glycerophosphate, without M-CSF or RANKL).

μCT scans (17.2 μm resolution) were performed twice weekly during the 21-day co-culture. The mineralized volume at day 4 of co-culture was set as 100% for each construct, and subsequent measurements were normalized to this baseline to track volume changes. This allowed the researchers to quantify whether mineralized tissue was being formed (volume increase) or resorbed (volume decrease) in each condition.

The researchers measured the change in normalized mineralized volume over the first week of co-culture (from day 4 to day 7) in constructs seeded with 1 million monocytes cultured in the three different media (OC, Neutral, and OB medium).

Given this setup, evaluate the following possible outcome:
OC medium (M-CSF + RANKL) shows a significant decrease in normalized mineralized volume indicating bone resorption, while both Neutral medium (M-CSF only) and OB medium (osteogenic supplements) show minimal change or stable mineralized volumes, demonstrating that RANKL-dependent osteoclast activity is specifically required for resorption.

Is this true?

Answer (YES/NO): NO